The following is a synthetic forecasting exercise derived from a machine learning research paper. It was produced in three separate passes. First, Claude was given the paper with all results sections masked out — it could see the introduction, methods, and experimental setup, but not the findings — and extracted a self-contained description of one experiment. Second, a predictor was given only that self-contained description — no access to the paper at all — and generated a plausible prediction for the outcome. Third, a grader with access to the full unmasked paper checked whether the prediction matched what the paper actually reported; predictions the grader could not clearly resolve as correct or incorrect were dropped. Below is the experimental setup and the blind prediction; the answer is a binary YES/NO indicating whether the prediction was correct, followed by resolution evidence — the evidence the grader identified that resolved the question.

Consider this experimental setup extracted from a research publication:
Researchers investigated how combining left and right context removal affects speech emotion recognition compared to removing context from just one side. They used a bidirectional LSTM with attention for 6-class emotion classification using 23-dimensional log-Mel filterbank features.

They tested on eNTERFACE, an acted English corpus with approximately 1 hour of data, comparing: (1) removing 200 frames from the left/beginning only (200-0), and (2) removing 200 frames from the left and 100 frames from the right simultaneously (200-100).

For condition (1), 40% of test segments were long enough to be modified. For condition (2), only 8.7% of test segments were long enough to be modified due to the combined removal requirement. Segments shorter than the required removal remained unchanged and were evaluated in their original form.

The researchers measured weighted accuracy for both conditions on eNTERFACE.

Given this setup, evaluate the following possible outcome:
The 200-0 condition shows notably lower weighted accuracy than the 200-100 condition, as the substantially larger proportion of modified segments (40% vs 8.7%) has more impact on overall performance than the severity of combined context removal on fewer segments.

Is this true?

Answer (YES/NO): YES